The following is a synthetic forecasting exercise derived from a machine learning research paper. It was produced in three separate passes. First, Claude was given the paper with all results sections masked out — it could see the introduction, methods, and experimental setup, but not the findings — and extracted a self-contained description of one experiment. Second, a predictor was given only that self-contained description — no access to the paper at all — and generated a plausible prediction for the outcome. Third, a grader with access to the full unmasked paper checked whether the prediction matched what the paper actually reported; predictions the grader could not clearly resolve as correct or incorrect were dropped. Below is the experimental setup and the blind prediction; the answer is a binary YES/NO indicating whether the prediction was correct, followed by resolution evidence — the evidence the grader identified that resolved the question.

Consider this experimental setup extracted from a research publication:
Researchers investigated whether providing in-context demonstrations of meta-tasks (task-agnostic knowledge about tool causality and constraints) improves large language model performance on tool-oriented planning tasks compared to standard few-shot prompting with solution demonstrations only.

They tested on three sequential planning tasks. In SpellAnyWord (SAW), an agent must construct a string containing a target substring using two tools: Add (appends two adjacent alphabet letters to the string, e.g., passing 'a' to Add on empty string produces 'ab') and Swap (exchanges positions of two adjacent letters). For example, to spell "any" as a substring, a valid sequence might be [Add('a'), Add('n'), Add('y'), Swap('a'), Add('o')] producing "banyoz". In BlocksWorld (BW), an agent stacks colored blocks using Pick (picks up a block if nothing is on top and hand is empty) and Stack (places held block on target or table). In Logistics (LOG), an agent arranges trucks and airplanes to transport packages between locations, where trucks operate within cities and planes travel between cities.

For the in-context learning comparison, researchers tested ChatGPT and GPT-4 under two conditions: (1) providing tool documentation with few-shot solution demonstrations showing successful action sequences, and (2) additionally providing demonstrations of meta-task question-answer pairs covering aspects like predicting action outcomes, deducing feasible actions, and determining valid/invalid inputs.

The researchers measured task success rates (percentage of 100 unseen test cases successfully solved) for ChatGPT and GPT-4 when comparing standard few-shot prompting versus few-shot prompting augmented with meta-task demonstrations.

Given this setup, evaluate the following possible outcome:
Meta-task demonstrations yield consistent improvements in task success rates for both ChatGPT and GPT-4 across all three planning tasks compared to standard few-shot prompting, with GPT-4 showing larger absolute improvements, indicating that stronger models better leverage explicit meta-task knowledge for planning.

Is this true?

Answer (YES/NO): NO